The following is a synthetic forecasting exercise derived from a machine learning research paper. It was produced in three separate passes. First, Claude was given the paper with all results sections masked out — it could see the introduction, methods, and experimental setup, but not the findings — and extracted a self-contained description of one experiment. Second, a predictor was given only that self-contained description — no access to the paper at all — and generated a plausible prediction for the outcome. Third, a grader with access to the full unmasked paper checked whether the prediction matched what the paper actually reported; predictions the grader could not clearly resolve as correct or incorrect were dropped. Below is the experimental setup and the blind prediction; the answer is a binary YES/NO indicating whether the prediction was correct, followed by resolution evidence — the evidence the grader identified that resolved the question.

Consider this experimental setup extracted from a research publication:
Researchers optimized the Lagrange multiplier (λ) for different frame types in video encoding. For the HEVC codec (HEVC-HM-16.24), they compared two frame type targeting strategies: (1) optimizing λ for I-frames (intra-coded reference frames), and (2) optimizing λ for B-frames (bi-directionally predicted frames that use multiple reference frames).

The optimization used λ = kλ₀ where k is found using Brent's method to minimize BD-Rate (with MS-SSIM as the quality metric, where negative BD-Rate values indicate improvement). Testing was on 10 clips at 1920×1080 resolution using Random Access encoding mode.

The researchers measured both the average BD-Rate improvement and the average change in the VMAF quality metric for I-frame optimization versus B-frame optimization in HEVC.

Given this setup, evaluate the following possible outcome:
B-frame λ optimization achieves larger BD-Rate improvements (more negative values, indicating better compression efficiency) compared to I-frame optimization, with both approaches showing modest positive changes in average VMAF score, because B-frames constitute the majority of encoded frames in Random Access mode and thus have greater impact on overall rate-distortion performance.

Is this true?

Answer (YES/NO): NO